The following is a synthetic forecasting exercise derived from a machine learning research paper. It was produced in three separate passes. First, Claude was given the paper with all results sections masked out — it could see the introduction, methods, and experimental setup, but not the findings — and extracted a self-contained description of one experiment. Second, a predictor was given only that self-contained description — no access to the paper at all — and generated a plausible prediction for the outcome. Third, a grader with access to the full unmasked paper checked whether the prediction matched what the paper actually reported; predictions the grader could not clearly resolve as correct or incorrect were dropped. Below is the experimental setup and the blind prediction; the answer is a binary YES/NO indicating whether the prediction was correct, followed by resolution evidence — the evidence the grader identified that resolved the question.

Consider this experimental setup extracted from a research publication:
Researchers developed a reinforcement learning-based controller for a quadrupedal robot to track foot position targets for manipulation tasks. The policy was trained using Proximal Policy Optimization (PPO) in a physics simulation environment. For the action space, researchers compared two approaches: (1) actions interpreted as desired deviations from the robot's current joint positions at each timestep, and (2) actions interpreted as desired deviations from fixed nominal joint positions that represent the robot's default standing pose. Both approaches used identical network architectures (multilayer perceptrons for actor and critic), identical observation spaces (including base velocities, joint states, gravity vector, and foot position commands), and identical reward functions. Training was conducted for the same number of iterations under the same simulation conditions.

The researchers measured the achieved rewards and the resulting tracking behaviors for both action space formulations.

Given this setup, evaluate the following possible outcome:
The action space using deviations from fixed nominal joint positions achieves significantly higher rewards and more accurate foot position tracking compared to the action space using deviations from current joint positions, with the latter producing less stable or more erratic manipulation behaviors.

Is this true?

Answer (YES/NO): NO